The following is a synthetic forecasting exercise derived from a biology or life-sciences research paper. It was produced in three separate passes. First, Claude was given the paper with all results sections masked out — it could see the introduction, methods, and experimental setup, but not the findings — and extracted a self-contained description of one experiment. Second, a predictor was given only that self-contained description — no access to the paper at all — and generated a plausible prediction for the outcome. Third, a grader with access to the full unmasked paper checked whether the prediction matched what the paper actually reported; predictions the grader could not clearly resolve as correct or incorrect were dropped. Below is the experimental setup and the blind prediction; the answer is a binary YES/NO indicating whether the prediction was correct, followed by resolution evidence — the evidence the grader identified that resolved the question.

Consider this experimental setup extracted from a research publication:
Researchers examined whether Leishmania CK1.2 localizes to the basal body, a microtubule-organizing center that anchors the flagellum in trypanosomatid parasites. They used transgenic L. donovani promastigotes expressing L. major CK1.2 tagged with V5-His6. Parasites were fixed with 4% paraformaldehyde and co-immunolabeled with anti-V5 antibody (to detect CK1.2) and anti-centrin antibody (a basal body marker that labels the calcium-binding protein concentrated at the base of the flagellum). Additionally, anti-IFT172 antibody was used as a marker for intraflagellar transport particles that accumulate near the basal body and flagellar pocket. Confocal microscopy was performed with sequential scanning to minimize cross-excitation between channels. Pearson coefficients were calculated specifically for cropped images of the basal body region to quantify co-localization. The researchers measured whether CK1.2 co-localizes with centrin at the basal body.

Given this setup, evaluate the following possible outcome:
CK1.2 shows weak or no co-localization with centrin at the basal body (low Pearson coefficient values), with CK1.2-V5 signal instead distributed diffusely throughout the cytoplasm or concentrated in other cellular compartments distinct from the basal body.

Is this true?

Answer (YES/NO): NO